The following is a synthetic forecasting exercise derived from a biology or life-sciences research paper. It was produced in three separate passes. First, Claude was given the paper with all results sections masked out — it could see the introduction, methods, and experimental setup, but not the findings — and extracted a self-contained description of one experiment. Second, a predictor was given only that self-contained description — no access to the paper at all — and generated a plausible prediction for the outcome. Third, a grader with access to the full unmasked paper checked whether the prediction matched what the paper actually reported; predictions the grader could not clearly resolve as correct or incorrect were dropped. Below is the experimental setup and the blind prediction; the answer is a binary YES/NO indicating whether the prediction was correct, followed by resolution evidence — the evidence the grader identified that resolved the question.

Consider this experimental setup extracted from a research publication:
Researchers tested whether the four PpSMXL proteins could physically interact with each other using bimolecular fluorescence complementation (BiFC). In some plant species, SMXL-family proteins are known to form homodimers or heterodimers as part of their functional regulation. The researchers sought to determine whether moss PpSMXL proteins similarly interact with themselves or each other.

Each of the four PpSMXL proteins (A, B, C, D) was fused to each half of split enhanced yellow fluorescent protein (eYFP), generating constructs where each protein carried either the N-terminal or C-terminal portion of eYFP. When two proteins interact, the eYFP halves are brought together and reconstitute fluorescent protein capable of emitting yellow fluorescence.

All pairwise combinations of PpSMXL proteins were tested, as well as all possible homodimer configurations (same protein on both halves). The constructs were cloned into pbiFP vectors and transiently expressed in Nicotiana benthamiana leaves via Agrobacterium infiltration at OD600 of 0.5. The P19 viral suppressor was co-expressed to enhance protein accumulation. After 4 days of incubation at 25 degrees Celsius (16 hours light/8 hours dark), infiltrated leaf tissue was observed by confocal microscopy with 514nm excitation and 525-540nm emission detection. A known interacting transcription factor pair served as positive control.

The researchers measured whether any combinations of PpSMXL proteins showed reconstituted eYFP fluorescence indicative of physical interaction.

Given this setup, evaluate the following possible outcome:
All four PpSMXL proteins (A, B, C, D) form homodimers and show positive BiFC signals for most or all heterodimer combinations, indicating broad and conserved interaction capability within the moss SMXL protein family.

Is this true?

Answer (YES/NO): NO